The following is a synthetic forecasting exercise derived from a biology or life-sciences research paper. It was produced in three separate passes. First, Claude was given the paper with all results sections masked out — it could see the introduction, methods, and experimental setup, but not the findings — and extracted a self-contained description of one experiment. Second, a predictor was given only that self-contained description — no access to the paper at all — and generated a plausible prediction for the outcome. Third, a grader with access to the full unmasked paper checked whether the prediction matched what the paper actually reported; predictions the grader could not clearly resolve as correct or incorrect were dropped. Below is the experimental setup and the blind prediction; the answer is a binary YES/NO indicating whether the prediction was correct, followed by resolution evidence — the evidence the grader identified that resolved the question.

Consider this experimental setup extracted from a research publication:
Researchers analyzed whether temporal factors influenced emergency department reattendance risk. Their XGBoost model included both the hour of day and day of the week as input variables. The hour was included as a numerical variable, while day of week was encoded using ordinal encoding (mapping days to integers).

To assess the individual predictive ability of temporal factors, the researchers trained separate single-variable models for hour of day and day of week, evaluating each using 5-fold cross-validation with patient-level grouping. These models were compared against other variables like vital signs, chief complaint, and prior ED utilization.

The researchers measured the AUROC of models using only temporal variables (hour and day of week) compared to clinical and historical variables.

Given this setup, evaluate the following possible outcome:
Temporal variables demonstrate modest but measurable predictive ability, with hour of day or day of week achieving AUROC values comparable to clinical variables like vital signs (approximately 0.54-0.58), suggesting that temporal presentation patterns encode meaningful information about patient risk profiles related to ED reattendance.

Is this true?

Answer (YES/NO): NO